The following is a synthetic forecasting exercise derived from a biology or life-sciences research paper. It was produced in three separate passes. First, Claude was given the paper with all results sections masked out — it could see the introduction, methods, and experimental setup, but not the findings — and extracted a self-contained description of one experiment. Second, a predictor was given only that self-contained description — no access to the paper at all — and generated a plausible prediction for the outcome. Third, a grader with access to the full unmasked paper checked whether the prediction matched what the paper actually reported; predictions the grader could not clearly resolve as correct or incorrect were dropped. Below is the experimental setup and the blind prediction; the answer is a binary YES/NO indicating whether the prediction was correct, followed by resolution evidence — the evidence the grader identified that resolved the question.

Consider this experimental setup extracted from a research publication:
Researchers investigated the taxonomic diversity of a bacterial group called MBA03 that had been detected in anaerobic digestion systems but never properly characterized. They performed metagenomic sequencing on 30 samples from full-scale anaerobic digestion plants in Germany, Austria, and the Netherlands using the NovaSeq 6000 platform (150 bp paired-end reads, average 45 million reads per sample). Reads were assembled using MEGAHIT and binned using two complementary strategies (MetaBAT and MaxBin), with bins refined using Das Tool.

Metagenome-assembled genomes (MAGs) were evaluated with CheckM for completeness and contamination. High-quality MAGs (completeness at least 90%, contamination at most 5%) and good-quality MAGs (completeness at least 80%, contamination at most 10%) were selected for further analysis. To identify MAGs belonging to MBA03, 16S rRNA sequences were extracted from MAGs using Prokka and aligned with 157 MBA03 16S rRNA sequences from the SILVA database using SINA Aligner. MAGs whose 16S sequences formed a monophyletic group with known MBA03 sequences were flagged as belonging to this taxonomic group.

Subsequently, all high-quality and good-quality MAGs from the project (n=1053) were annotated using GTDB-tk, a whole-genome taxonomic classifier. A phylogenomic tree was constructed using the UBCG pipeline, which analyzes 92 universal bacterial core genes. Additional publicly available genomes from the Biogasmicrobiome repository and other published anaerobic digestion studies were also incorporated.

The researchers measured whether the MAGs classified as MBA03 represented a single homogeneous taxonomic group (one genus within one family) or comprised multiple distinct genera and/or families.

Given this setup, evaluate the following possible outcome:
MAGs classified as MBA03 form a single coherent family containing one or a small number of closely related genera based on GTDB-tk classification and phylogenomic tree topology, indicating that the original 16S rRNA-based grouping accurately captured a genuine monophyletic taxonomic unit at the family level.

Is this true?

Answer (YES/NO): NO